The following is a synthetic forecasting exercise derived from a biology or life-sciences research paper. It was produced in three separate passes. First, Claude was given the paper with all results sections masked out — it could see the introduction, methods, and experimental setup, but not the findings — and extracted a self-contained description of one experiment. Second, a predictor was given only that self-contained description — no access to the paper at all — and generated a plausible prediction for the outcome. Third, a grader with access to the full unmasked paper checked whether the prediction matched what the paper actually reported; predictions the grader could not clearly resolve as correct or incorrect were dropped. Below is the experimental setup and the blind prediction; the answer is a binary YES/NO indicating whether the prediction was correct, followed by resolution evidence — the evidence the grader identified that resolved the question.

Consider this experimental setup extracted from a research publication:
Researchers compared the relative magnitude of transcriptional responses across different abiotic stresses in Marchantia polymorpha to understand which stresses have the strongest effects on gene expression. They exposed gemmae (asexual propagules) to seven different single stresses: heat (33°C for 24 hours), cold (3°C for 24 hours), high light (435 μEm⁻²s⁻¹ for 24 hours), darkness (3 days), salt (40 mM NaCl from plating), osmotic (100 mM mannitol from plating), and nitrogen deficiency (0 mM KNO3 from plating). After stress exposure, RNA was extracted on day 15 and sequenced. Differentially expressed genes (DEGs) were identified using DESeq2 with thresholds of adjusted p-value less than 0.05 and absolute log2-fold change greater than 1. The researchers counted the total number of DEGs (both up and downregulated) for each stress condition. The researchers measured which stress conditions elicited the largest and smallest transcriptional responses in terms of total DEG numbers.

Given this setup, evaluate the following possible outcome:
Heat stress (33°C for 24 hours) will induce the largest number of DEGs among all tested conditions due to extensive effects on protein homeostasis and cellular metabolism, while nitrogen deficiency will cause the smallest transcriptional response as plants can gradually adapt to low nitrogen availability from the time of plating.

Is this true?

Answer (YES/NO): NO